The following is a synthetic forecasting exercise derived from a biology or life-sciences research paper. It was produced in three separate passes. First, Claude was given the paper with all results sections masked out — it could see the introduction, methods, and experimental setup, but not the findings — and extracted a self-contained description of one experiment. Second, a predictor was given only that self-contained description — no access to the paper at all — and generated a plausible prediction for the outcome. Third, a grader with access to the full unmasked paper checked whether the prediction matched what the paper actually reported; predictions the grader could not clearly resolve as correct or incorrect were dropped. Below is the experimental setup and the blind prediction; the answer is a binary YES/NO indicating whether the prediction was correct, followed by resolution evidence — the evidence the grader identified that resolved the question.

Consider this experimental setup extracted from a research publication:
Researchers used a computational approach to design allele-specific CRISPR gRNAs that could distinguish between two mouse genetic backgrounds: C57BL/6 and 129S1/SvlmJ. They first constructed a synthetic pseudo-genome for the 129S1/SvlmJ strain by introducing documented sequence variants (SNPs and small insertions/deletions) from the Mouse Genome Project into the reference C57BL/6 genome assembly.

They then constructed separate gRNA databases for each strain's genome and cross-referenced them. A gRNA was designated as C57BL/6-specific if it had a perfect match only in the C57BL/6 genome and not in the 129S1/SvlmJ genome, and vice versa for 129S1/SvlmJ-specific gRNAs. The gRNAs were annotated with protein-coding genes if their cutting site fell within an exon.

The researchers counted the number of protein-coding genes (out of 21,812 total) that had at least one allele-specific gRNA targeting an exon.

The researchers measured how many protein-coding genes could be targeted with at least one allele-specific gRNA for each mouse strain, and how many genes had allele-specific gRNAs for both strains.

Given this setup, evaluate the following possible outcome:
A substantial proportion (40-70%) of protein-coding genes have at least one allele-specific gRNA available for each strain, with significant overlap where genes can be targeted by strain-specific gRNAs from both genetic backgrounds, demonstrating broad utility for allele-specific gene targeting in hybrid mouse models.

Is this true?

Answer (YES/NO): NO